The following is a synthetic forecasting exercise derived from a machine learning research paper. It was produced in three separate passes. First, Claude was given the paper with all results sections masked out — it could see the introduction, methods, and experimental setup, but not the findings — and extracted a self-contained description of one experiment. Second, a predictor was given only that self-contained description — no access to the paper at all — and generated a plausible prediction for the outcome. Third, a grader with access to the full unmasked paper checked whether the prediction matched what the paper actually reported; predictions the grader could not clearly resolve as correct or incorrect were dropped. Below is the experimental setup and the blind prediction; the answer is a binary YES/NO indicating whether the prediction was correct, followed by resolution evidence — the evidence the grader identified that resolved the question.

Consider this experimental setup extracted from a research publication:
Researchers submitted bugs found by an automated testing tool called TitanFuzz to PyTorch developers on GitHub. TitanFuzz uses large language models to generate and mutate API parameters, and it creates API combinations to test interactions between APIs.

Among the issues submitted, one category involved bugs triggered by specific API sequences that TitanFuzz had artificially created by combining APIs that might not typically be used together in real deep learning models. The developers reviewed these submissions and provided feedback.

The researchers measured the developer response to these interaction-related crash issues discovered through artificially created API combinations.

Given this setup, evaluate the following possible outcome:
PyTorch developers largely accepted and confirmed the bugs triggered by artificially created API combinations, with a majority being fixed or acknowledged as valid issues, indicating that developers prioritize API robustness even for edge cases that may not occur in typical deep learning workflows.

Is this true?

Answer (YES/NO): NO